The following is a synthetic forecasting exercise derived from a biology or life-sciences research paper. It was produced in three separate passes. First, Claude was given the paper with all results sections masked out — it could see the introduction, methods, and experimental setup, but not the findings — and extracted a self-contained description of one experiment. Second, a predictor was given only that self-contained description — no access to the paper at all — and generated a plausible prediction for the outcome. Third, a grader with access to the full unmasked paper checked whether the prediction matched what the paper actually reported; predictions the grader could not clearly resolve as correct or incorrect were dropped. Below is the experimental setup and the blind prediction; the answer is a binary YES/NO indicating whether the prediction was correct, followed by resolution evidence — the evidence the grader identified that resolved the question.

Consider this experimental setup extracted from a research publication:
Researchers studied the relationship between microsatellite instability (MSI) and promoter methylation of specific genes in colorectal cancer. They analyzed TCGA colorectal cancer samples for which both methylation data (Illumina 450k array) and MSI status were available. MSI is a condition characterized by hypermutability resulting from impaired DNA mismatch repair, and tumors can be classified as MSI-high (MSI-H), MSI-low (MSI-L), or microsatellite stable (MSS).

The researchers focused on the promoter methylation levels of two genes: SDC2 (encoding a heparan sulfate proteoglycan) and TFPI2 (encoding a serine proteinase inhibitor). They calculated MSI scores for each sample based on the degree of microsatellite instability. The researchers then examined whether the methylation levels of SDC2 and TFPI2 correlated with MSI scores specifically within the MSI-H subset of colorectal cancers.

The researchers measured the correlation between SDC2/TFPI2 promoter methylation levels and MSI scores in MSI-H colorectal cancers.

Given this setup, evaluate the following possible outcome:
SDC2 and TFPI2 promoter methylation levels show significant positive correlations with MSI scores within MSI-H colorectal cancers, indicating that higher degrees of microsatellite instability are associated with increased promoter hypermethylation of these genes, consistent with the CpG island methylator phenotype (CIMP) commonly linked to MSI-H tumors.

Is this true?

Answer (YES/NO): YES